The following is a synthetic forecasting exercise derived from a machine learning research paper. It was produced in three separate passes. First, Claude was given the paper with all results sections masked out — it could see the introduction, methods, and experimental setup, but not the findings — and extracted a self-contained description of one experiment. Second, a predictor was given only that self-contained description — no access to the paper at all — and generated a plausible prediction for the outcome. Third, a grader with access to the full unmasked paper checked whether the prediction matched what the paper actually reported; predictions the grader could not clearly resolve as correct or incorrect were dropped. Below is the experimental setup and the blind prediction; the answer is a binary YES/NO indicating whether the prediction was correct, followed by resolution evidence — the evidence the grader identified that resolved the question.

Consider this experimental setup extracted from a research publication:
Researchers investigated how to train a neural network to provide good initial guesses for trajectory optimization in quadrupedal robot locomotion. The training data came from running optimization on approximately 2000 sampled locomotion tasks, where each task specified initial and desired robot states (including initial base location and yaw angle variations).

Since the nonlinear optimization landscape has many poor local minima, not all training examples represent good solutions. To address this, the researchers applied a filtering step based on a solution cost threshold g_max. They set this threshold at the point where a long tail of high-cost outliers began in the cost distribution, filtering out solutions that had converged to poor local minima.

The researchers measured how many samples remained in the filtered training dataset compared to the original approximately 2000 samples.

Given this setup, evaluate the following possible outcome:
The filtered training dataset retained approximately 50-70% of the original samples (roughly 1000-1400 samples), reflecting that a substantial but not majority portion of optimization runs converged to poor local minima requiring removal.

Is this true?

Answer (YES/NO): NO